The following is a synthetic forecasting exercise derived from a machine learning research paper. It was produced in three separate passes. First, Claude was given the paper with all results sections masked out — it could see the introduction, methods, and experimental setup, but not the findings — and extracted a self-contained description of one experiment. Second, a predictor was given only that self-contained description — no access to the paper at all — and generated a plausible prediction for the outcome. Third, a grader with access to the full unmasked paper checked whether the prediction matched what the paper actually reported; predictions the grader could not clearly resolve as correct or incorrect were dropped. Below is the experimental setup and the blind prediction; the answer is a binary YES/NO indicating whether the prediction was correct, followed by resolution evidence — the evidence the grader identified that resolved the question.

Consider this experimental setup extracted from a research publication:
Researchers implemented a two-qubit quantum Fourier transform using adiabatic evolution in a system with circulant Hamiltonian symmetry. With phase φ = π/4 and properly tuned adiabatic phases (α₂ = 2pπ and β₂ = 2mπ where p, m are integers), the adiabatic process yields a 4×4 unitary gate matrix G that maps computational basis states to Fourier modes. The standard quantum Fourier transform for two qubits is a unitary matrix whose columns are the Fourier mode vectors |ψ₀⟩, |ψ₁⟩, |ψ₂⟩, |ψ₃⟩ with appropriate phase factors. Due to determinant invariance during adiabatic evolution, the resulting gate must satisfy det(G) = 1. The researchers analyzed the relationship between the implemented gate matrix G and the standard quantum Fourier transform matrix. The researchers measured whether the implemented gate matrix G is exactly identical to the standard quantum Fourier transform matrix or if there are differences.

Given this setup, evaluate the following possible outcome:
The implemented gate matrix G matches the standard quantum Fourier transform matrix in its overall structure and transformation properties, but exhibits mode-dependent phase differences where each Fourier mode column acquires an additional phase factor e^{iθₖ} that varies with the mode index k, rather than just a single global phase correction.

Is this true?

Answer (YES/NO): NO